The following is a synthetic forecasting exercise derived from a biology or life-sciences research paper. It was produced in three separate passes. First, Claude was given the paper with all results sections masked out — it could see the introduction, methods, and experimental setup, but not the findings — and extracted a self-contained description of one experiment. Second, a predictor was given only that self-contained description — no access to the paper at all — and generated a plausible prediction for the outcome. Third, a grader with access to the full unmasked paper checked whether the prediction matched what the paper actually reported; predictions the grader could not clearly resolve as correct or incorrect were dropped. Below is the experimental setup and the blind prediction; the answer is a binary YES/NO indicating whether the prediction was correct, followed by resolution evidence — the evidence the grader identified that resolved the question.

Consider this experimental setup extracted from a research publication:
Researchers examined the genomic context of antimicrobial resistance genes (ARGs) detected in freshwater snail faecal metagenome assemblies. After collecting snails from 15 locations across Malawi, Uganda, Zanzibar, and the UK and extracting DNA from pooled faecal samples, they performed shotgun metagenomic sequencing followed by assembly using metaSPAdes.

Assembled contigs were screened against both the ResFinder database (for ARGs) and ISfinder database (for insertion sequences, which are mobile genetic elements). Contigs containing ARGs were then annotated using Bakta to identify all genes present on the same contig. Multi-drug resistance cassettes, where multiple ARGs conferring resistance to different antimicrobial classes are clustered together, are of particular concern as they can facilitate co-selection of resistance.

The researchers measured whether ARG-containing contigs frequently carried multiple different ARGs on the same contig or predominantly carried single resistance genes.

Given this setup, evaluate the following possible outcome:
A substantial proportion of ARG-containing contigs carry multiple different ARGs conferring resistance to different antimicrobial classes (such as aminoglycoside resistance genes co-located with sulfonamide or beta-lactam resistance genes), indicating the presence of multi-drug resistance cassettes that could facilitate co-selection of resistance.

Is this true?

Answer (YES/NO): NO